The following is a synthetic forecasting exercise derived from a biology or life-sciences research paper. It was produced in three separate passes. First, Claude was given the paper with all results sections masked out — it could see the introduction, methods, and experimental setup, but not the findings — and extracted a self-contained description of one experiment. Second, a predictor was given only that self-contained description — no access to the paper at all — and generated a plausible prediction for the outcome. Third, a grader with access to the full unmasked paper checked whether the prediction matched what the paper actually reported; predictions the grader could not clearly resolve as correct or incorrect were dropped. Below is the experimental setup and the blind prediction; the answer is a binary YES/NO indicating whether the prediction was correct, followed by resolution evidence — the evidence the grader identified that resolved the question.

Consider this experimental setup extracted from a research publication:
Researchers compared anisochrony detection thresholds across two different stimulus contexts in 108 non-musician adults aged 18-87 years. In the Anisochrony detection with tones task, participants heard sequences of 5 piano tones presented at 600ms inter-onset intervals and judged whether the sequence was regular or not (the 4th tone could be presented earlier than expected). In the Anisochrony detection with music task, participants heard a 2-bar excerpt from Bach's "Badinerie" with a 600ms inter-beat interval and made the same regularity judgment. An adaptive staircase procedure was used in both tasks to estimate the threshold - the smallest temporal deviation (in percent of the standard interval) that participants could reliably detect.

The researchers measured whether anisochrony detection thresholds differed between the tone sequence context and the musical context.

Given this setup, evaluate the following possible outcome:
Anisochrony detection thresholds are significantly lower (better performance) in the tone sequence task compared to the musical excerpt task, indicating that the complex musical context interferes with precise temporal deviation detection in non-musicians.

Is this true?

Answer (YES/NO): NO